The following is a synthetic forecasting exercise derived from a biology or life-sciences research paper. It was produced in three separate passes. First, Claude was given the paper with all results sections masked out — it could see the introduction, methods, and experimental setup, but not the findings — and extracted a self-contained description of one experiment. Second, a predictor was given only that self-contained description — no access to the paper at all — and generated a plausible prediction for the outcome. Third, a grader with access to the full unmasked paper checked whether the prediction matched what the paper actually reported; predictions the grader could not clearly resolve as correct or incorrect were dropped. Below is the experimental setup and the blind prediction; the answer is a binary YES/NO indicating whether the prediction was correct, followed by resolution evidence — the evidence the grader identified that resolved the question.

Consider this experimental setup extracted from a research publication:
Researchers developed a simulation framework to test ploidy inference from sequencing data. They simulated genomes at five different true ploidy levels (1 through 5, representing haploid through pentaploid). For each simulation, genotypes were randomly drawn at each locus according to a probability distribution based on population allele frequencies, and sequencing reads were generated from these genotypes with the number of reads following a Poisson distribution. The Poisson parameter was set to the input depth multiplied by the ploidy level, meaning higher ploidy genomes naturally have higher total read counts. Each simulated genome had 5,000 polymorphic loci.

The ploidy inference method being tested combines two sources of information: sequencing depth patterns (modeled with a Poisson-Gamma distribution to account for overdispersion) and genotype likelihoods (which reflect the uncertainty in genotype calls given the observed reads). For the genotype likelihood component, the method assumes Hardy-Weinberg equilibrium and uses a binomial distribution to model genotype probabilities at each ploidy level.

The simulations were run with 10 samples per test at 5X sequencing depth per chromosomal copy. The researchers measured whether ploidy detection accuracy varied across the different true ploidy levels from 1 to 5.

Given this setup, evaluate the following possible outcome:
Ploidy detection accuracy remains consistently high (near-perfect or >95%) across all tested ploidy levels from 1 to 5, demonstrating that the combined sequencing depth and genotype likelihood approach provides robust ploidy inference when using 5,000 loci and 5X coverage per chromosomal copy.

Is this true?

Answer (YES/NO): NO